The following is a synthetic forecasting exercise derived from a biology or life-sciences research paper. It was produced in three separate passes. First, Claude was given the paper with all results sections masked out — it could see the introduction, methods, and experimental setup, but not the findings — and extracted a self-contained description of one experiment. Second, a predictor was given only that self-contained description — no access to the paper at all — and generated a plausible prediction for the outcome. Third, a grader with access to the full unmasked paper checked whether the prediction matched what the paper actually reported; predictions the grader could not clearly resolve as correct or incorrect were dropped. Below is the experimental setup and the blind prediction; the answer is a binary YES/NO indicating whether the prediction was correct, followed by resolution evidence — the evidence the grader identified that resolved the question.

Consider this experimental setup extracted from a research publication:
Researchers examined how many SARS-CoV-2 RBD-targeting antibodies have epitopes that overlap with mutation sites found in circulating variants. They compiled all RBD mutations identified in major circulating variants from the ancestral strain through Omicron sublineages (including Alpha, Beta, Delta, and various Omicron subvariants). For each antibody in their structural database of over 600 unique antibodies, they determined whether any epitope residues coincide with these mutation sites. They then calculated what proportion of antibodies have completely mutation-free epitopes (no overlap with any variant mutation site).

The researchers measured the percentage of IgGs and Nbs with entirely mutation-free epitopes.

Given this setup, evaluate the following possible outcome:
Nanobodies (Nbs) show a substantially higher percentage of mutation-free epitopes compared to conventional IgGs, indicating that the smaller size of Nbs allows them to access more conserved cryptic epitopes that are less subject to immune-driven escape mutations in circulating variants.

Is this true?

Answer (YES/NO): YES